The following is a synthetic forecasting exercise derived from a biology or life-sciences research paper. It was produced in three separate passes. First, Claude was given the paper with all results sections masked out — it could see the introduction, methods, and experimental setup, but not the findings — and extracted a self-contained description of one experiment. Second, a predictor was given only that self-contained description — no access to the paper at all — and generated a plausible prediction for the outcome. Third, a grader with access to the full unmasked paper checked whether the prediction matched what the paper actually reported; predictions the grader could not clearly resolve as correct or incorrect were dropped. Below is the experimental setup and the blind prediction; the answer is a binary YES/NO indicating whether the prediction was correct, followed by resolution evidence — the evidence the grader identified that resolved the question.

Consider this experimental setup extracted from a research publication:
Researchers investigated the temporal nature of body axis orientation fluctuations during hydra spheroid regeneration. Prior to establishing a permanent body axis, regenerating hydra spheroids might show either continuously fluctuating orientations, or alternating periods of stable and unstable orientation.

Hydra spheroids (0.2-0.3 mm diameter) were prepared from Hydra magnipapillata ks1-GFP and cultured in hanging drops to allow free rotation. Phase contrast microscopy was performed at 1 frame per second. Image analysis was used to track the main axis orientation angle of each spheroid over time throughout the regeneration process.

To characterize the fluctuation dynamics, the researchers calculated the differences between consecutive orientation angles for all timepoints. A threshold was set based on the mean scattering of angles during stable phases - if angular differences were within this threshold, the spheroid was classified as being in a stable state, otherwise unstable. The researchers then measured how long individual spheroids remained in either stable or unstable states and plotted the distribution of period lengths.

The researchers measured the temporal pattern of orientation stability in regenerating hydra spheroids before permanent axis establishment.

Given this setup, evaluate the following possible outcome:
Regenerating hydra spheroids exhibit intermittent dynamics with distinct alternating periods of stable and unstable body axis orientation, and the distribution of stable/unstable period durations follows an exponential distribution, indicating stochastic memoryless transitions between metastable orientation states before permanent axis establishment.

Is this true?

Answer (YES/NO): NO